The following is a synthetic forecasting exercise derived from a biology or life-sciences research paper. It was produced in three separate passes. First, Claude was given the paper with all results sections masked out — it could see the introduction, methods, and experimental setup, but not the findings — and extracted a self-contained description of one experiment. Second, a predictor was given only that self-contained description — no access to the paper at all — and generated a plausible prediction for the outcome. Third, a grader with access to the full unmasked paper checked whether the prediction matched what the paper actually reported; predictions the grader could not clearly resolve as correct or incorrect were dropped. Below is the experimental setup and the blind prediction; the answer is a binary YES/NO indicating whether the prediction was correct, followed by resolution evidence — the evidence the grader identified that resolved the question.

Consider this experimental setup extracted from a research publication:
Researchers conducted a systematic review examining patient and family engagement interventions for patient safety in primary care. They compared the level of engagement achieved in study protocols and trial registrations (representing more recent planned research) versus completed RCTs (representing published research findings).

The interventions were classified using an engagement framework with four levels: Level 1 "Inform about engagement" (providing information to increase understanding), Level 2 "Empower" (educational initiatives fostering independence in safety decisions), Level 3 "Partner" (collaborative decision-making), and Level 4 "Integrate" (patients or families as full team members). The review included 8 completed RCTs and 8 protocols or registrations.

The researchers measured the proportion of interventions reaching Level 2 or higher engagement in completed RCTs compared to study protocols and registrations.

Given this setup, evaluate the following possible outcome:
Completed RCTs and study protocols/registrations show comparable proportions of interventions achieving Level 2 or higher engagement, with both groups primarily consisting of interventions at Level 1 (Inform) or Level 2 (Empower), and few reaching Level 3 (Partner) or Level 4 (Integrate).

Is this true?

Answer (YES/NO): NO